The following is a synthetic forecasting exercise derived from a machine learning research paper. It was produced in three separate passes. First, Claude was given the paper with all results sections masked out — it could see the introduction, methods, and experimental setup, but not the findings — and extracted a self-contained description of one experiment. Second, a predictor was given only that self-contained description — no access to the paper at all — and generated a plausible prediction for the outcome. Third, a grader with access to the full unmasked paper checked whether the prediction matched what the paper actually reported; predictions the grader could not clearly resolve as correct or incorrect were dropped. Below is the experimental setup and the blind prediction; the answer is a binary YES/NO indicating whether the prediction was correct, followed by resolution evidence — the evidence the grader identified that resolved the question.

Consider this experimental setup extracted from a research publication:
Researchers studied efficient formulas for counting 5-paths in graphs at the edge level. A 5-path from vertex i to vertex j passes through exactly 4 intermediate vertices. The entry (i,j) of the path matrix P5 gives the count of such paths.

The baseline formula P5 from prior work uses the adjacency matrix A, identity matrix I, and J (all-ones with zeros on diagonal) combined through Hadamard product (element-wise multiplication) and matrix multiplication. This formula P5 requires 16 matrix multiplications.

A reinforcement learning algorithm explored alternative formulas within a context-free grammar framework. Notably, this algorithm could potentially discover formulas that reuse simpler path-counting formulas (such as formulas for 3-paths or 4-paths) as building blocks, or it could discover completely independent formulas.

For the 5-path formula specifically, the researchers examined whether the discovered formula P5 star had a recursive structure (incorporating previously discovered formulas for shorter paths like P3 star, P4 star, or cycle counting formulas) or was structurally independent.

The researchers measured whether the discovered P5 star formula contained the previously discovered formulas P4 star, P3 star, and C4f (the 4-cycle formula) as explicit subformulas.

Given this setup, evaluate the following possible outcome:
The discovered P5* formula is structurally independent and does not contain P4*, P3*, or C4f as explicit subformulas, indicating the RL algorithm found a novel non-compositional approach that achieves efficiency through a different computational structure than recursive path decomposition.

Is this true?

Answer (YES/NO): NO